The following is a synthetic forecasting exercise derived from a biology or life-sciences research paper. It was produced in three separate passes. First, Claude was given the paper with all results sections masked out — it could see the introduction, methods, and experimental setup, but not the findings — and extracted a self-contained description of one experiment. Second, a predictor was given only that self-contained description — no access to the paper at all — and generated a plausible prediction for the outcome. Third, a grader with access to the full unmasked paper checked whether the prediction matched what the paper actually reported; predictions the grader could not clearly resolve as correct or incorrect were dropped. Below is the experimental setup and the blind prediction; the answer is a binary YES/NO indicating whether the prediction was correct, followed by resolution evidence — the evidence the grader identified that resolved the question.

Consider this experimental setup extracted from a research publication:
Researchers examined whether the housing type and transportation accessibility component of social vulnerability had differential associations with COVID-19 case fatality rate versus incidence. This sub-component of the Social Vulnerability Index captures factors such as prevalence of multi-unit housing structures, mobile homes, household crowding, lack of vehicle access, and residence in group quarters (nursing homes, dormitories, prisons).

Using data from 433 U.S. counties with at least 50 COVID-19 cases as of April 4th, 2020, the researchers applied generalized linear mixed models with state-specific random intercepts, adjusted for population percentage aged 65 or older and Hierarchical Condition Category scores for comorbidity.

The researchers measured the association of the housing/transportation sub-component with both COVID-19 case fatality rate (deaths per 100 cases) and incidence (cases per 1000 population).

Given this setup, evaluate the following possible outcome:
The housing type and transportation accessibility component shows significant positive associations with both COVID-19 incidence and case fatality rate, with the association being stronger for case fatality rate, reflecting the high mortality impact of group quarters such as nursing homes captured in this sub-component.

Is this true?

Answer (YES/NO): NO